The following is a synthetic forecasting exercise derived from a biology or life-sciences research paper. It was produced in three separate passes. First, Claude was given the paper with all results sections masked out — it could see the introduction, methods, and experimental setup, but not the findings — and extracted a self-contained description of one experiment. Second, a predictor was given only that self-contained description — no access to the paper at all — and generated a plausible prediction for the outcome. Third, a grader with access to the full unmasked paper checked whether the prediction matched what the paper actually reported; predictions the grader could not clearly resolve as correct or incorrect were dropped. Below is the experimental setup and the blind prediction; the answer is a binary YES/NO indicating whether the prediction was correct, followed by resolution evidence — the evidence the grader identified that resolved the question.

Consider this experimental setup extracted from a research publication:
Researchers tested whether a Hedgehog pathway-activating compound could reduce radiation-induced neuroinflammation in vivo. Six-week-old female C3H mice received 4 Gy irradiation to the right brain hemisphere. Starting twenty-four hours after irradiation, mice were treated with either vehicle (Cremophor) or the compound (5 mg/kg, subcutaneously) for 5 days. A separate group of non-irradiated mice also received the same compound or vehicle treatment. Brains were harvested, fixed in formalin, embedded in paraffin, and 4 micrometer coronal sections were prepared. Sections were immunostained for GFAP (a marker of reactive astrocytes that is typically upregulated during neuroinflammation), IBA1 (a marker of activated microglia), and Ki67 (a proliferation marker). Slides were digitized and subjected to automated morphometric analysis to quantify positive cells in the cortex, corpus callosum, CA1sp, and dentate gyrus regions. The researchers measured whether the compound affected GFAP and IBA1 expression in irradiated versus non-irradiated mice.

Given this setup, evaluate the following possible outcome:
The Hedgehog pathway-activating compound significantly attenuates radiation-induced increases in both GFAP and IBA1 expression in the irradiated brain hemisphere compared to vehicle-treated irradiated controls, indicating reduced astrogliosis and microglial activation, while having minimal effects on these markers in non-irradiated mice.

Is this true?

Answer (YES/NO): YES